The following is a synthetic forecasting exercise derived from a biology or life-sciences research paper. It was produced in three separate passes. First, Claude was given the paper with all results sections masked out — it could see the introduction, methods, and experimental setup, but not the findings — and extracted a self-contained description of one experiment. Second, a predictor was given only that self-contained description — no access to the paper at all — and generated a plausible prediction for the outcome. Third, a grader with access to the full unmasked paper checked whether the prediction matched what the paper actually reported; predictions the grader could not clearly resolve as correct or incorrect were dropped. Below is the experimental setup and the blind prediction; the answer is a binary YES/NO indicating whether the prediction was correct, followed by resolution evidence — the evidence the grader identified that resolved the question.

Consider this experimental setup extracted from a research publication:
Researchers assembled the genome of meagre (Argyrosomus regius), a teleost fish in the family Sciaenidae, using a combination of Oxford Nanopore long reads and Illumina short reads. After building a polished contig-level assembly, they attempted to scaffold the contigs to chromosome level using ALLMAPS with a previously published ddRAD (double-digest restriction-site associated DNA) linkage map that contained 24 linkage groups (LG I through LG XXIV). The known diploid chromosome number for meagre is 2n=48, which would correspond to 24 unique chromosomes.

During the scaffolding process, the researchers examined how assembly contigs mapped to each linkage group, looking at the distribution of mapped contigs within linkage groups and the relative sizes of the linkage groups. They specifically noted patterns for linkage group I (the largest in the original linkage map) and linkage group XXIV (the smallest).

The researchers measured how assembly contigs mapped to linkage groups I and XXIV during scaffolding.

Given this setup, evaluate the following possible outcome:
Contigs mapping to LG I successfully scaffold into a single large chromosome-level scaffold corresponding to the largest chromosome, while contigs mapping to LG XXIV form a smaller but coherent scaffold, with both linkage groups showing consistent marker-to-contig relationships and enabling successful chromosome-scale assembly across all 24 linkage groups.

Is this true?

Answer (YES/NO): NO